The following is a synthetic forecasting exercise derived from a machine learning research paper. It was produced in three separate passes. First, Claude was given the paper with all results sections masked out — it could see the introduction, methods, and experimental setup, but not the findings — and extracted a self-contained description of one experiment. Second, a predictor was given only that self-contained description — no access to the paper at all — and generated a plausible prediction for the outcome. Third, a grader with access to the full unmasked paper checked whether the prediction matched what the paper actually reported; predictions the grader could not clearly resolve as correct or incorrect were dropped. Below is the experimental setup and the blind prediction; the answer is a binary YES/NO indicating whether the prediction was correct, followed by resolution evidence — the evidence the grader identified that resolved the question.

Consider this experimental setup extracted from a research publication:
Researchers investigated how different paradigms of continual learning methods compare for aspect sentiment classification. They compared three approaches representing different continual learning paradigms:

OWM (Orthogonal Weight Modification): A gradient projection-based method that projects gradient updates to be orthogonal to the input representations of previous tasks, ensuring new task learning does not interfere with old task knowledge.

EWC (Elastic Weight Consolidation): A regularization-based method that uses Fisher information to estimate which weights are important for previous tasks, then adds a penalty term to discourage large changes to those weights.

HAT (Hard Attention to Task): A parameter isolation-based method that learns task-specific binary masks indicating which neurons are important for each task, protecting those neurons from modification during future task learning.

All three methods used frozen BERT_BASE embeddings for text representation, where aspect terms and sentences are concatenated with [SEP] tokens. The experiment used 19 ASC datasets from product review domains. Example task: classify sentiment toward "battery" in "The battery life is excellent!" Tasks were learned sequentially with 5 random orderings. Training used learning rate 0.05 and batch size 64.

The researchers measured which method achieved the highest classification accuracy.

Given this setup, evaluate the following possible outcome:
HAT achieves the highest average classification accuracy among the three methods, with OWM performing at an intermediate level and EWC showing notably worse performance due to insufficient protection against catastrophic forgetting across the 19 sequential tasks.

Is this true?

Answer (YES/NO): NO